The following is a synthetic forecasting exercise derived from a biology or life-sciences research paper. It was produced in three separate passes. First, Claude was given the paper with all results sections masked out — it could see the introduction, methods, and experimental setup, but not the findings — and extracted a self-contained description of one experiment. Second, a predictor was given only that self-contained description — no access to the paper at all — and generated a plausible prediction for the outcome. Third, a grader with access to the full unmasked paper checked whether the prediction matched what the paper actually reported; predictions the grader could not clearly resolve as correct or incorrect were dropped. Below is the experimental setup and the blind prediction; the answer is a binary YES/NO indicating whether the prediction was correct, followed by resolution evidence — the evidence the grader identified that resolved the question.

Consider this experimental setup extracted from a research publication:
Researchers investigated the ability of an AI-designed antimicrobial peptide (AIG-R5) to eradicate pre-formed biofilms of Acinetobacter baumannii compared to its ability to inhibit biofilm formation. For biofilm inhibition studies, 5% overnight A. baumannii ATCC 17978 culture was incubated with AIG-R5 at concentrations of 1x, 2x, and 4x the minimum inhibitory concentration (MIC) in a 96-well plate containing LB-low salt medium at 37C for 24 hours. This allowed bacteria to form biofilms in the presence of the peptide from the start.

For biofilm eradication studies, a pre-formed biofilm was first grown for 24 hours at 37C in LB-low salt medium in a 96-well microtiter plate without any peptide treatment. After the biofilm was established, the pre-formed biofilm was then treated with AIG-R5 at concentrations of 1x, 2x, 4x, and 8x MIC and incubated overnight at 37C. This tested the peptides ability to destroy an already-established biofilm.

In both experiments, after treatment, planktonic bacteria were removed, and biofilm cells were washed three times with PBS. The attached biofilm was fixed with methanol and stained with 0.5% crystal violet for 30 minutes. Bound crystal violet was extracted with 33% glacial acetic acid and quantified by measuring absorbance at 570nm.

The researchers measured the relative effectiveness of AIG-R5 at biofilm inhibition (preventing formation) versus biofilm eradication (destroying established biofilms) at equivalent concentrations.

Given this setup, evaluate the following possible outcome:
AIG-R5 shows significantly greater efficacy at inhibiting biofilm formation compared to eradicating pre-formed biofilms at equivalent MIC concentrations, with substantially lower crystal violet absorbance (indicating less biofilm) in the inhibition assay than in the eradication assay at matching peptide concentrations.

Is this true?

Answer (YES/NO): YES